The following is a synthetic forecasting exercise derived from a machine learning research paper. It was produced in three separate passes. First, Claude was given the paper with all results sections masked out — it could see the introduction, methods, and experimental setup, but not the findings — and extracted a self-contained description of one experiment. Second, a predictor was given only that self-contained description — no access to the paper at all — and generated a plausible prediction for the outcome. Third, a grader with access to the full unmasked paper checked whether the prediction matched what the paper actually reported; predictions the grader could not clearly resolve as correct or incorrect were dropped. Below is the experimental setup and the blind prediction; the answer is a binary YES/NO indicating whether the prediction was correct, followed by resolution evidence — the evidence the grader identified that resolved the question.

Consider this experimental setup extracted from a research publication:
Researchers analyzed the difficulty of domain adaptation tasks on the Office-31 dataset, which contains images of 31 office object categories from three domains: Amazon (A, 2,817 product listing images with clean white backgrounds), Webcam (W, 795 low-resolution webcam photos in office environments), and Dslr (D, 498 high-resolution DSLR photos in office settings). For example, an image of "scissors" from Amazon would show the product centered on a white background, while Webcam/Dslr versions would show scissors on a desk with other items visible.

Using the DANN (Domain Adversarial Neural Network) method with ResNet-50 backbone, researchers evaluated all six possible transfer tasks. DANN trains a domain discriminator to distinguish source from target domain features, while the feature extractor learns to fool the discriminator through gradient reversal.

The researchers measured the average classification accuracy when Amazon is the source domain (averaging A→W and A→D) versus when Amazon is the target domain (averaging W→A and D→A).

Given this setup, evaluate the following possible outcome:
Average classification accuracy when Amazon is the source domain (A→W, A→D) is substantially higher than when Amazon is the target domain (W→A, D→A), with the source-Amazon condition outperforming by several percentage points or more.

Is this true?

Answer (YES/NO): YES